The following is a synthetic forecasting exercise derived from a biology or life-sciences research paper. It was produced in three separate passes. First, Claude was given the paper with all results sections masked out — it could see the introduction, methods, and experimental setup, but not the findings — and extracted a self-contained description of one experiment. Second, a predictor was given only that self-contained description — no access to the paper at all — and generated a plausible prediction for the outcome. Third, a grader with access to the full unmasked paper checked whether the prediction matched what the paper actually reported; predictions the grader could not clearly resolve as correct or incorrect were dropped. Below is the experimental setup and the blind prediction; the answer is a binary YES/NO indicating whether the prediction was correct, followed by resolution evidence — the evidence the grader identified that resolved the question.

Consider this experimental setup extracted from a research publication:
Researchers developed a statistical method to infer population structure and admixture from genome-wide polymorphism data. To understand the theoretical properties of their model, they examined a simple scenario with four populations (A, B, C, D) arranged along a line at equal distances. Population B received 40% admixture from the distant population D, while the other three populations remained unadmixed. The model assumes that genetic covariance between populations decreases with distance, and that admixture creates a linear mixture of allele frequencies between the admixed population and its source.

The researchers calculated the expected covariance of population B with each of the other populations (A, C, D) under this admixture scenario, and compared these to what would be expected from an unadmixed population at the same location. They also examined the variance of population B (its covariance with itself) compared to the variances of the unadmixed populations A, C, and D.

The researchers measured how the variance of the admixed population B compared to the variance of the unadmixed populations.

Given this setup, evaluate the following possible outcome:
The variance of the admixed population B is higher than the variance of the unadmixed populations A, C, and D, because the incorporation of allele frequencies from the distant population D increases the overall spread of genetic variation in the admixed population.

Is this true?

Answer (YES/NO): NO